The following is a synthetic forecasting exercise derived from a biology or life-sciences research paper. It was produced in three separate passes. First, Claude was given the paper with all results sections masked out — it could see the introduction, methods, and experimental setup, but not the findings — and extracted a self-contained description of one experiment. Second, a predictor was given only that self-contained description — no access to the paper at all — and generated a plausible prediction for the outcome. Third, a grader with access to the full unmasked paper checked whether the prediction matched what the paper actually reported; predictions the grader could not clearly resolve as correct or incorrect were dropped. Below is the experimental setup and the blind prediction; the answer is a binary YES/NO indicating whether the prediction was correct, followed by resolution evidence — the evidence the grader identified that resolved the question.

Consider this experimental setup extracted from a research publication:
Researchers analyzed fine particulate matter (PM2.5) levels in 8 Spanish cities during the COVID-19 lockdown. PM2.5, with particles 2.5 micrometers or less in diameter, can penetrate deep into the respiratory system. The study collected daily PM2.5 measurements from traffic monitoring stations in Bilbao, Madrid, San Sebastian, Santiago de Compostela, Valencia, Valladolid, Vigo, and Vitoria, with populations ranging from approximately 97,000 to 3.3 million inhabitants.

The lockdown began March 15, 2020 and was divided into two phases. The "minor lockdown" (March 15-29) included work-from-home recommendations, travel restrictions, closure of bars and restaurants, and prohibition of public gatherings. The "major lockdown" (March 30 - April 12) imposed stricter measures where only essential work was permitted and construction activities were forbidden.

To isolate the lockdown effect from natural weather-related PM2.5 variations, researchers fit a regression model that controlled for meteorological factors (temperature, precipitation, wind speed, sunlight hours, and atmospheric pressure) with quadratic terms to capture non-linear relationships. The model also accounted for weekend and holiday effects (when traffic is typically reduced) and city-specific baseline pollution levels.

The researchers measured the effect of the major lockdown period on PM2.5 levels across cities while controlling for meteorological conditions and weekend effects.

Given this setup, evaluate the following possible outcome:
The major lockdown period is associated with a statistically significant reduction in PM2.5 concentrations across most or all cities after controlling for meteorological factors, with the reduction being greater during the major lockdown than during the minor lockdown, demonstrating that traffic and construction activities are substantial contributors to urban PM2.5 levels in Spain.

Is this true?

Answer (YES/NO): NO